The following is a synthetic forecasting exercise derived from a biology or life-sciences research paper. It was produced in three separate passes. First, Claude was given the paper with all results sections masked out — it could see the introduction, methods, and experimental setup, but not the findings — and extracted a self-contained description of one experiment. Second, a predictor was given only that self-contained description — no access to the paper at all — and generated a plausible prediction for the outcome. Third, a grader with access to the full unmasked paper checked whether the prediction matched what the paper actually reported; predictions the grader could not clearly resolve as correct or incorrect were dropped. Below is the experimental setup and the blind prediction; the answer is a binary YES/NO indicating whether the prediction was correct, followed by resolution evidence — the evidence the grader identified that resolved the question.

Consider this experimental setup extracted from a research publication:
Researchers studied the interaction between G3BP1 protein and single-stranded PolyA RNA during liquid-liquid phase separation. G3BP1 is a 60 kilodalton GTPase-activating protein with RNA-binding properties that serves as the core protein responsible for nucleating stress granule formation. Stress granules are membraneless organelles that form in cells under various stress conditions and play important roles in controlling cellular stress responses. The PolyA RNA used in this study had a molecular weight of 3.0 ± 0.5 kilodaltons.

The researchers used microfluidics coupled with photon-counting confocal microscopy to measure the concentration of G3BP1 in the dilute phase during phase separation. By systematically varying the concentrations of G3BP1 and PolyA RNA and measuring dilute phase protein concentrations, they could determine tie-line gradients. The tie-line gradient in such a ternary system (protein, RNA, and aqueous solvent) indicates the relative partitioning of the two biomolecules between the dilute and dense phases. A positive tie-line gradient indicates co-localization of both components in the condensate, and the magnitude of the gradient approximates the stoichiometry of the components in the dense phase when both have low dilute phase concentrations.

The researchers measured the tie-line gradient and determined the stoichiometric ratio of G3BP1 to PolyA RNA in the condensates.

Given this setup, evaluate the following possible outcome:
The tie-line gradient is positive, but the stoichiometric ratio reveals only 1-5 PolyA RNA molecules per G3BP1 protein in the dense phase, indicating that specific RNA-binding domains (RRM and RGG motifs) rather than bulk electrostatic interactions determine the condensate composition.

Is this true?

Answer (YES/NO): YES